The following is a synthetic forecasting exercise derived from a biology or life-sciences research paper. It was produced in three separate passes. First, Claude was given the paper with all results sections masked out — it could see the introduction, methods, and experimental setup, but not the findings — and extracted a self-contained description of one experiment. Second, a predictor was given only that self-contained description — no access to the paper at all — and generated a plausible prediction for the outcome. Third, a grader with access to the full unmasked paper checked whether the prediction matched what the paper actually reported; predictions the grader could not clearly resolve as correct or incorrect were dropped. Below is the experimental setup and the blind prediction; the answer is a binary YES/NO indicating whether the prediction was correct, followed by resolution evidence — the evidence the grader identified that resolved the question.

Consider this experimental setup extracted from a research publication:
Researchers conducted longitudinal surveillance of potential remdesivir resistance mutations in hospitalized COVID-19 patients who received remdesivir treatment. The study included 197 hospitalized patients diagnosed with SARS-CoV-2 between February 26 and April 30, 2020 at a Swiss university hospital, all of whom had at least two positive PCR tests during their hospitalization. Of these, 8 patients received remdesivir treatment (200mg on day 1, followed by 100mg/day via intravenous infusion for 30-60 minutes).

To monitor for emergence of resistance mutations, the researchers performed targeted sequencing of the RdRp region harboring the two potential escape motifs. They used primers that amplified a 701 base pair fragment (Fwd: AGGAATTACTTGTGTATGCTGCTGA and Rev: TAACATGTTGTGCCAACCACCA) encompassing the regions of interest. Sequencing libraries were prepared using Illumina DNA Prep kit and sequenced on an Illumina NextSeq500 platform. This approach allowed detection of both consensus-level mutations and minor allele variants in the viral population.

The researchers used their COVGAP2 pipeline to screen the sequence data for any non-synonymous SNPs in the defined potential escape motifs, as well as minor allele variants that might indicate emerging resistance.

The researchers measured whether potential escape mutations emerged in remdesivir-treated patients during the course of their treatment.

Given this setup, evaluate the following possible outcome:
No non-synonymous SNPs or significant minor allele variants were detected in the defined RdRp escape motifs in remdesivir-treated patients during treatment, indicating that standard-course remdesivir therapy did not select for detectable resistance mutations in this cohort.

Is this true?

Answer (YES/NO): YES